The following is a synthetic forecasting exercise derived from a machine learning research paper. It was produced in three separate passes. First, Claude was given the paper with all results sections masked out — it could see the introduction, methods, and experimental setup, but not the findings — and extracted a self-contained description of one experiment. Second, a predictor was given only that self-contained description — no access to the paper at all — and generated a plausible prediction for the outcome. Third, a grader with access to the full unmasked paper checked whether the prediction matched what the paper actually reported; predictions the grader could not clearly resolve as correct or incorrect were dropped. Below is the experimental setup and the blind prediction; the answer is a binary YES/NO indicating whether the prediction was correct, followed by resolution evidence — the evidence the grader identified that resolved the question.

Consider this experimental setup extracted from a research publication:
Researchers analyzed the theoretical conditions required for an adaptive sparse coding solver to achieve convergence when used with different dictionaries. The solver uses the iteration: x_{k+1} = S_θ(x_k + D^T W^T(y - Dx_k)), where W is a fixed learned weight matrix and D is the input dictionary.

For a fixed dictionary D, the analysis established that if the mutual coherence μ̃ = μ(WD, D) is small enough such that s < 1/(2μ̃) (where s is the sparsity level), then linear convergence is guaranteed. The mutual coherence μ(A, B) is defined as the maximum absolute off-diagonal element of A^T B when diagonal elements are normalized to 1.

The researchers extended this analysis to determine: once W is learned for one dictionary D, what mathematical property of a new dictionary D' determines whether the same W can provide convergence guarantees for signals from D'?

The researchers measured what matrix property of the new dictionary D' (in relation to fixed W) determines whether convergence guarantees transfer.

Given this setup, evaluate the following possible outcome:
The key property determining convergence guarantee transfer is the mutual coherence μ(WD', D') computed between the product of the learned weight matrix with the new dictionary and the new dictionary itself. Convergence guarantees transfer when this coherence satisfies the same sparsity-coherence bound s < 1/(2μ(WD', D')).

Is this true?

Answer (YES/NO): NO